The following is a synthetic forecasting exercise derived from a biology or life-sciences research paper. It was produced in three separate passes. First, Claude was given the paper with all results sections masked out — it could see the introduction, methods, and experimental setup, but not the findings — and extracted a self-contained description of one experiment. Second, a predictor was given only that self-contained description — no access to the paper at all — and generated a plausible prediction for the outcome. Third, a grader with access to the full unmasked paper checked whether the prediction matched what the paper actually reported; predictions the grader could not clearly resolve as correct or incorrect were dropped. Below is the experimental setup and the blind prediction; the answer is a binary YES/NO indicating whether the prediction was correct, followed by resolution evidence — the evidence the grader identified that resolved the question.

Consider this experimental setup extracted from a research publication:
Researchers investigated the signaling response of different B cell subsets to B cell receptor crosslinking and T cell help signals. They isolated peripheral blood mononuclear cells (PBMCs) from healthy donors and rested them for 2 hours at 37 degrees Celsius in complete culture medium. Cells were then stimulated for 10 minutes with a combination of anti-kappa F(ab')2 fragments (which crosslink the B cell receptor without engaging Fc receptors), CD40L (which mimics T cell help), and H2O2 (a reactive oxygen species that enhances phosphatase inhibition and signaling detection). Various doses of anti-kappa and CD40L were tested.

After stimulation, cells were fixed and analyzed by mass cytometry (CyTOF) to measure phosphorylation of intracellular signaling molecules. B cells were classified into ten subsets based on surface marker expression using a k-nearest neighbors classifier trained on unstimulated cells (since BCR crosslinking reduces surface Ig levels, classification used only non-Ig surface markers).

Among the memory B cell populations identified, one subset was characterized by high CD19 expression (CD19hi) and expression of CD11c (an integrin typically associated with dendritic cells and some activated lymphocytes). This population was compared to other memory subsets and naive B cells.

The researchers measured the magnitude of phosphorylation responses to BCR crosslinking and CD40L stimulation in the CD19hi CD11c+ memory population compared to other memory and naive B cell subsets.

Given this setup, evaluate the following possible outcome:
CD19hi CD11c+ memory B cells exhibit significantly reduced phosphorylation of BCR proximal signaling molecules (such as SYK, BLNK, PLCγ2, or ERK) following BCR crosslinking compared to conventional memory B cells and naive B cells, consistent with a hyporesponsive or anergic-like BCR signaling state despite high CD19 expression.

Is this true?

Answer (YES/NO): NO